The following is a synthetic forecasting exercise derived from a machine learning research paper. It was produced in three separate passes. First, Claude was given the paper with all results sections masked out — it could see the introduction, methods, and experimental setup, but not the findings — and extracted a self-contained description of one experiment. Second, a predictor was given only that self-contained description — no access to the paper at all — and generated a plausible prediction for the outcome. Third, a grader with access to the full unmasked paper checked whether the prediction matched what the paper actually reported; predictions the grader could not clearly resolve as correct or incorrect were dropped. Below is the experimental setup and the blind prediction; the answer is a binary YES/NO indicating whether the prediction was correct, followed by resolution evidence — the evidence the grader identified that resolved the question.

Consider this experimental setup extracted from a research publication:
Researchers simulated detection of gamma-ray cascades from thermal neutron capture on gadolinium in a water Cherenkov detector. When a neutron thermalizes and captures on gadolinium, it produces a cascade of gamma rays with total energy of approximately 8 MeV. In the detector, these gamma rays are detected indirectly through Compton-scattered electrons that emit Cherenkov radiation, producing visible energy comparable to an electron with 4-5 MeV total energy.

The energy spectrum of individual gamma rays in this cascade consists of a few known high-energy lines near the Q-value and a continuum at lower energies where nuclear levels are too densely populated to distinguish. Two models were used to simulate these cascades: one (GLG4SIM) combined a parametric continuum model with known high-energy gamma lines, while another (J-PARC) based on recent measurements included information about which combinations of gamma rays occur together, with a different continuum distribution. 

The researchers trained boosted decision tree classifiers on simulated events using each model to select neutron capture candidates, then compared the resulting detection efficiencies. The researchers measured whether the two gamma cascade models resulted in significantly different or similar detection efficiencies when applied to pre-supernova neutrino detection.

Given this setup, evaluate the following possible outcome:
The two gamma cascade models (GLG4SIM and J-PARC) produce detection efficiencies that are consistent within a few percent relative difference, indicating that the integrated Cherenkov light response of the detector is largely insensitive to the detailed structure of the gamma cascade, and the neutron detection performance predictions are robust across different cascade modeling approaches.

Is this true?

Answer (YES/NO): NO